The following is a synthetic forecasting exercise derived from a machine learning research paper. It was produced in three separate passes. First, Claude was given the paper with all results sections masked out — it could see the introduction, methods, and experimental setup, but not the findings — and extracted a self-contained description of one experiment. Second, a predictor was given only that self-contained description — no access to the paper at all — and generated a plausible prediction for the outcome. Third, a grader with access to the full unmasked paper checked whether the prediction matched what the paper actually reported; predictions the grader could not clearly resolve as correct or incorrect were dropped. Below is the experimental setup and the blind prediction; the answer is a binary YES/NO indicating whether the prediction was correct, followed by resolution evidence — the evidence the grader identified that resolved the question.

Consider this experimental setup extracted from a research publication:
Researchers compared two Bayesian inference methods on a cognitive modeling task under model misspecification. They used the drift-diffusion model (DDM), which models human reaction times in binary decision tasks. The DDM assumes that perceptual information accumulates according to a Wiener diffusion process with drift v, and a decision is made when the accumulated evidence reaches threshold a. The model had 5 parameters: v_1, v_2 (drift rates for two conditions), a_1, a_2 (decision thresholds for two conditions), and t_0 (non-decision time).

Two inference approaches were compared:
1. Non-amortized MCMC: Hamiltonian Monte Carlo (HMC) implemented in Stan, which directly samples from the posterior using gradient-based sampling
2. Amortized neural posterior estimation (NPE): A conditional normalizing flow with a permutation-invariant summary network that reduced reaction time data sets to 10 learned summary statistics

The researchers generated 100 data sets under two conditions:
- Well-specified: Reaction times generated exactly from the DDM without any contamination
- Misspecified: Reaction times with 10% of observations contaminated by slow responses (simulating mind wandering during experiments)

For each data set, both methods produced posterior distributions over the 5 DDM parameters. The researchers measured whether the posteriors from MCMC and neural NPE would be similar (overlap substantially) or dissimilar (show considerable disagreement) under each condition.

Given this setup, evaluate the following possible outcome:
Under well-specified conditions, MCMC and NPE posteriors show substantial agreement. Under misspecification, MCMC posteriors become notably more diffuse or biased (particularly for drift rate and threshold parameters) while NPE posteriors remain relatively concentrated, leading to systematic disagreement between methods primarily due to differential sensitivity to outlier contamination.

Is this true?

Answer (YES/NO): NO